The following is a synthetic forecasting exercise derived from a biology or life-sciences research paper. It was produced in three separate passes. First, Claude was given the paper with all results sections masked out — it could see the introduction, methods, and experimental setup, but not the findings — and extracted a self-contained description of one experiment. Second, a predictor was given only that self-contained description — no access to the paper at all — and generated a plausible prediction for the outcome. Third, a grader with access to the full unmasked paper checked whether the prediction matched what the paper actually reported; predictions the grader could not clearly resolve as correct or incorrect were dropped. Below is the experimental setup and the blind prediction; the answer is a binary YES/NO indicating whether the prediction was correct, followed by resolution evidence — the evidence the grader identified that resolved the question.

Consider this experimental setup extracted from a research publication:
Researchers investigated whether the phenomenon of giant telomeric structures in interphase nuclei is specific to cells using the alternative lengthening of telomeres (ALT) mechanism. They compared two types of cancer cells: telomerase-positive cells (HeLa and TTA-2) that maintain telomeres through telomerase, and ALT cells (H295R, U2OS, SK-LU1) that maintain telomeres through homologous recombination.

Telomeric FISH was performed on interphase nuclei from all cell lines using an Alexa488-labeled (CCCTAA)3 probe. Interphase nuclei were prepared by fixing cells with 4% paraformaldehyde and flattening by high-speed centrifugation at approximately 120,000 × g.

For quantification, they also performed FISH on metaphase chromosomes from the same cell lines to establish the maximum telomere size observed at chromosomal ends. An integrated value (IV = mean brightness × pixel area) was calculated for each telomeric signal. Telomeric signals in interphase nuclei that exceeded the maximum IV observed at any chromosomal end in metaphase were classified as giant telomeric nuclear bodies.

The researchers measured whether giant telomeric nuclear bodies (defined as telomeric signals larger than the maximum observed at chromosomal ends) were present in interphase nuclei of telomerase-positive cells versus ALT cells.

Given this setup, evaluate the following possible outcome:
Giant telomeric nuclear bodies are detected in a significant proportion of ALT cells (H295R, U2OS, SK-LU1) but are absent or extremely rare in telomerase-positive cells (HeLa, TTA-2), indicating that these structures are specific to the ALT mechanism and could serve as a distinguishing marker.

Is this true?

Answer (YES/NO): YES